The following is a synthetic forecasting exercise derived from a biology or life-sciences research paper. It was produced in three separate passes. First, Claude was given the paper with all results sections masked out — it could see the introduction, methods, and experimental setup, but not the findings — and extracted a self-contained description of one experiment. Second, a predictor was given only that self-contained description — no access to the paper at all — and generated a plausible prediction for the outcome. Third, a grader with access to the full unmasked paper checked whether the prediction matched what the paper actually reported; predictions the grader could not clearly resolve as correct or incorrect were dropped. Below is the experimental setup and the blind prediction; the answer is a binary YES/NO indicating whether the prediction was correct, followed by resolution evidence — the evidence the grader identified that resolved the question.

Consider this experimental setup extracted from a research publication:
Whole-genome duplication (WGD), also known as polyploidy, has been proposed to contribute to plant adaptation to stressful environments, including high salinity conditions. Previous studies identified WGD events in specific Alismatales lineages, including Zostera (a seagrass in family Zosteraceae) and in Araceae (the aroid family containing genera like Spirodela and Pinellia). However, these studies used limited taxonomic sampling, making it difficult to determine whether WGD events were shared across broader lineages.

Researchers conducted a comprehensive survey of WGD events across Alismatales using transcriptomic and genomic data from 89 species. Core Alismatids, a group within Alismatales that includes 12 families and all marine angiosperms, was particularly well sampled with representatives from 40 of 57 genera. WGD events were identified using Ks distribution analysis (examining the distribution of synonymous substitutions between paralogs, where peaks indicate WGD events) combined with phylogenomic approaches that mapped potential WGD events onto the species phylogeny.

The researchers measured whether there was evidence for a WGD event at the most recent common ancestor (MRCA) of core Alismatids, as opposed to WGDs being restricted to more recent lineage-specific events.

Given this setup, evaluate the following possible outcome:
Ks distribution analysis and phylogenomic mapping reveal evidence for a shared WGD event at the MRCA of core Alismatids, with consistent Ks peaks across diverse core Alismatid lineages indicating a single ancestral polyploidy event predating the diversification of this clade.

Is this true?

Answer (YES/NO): NO